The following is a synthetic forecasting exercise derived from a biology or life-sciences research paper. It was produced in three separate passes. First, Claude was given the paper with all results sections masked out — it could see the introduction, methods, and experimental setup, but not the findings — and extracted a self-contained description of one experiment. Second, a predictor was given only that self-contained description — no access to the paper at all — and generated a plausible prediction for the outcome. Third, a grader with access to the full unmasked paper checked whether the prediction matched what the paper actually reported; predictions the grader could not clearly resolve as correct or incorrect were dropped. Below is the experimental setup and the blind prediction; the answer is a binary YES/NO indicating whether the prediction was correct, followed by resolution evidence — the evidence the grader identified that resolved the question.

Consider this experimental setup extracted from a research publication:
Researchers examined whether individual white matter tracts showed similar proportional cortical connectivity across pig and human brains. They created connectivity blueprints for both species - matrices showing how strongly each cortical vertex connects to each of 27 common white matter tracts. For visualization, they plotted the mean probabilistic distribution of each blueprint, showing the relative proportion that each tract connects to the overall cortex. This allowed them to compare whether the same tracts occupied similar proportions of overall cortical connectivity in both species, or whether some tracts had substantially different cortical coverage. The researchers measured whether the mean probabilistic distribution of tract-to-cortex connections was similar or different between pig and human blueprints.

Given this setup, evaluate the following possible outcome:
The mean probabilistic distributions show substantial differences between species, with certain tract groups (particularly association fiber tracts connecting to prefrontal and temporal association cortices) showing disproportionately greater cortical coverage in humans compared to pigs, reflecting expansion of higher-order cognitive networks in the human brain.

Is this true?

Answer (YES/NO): YES